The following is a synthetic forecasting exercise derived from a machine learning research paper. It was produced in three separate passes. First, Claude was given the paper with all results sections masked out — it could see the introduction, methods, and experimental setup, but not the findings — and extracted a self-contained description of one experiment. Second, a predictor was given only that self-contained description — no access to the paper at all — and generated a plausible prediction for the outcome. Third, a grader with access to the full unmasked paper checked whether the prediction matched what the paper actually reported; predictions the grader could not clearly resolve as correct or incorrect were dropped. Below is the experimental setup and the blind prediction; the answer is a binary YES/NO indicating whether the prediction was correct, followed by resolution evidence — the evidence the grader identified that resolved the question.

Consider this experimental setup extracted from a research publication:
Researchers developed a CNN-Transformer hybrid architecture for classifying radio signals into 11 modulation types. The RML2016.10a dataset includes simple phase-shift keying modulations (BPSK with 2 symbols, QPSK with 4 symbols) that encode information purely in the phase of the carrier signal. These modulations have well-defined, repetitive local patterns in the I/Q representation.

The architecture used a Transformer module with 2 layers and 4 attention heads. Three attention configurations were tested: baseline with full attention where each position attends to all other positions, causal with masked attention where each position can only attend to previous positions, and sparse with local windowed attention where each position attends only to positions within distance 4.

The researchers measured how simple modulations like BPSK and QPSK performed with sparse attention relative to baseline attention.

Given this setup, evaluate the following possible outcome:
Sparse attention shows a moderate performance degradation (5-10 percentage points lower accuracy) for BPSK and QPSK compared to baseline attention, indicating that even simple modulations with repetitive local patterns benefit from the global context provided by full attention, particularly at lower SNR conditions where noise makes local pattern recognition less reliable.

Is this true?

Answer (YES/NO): NO